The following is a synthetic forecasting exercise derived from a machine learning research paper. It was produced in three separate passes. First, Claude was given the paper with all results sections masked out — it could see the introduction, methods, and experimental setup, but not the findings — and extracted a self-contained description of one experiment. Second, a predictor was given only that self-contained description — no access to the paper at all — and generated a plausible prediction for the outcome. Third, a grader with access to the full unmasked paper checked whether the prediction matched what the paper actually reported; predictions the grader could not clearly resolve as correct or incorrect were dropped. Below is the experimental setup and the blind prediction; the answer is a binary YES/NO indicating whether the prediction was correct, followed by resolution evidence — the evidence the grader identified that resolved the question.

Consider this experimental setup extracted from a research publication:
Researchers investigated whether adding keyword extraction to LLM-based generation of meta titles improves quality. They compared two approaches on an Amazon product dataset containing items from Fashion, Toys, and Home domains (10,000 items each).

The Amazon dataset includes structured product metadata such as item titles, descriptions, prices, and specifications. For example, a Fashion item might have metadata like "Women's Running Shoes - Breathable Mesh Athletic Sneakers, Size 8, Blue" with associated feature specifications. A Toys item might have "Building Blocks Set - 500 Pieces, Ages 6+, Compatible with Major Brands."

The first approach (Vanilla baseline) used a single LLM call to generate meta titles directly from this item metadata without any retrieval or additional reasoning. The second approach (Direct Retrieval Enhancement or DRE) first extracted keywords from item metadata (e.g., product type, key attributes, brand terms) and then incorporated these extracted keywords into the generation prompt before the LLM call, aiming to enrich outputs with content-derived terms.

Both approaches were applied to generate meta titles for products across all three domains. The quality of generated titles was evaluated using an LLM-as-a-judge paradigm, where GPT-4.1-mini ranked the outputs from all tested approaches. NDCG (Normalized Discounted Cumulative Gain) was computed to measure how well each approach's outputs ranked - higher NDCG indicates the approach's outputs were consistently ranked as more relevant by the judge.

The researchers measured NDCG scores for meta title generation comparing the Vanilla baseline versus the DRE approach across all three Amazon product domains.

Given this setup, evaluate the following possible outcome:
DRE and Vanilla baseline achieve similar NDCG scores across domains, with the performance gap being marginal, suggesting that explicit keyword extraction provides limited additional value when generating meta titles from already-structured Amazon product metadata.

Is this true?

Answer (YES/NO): NO